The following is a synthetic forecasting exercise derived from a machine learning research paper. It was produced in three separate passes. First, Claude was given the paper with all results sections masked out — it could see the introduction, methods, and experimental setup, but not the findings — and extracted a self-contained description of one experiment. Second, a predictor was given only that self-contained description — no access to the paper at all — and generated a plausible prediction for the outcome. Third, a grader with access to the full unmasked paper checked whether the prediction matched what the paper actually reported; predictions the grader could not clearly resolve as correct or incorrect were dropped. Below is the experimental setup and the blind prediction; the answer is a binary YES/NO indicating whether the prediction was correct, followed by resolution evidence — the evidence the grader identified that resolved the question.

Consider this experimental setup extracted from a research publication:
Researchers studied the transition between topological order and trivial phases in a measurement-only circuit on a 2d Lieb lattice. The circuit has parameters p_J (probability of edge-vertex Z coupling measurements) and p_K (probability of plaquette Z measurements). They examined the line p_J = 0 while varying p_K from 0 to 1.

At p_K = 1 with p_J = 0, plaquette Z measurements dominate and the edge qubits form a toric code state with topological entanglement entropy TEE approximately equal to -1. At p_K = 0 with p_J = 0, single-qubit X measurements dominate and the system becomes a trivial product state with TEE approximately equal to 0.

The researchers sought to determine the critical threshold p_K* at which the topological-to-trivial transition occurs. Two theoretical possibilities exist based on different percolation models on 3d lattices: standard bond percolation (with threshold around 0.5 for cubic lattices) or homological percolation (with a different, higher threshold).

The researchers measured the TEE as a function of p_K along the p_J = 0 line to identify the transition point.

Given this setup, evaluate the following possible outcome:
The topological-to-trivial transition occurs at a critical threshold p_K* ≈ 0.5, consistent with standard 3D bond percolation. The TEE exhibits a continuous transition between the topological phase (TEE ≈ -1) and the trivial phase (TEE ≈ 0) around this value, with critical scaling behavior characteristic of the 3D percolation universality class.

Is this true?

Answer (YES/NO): NO